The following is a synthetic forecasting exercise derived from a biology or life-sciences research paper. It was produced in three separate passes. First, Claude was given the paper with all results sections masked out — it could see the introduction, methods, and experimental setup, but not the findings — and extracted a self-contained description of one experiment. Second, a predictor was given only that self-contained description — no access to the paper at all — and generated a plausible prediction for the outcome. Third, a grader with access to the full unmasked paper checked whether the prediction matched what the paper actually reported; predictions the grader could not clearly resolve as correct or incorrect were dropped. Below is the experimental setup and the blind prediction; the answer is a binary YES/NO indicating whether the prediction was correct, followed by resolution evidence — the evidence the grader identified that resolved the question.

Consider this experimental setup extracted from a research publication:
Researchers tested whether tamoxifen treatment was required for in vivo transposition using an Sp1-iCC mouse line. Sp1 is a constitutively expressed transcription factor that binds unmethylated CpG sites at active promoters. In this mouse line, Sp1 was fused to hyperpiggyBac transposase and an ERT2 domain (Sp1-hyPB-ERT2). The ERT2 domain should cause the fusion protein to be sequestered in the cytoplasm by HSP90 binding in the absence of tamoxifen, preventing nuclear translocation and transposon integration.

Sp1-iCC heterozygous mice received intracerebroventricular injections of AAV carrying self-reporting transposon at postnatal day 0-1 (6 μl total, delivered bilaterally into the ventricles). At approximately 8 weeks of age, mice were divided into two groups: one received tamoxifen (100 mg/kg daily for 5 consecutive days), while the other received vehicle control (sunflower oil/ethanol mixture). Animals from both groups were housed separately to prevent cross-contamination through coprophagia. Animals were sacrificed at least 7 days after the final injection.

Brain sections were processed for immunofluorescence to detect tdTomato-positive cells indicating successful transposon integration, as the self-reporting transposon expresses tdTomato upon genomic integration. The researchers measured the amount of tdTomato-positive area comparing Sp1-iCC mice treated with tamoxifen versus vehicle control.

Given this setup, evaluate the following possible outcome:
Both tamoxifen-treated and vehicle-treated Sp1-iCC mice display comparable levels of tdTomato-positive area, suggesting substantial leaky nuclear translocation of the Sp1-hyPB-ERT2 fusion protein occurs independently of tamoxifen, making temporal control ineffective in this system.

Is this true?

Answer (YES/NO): NO